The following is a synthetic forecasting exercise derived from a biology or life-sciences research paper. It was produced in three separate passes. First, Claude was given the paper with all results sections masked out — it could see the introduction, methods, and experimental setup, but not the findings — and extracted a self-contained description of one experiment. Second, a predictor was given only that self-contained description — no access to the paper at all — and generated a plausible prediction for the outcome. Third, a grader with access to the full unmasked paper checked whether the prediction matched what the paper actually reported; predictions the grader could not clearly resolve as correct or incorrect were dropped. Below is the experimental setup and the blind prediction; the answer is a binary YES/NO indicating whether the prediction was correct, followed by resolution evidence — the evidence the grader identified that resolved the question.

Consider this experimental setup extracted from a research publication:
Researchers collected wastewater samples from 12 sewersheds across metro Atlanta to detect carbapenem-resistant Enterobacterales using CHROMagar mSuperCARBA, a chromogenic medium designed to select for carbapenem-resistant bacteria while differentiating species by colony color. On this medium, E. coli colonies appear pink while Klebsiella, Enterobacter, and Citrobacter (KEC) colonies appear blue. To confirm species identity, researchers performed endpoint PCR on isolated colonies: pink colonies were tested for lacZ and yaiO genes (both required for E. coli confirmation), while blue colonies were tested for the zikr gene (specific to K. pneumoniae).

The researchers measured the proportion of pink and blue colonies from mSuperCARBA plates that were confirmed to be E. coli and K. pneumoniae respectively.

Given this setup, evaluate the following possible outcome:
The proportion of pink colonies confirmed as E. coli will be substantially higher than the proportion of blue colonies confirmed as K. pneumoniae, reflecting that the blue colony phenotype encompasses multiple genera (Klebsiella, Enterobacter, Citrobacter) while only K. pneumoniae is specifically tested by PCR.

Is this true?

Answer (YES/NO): NO